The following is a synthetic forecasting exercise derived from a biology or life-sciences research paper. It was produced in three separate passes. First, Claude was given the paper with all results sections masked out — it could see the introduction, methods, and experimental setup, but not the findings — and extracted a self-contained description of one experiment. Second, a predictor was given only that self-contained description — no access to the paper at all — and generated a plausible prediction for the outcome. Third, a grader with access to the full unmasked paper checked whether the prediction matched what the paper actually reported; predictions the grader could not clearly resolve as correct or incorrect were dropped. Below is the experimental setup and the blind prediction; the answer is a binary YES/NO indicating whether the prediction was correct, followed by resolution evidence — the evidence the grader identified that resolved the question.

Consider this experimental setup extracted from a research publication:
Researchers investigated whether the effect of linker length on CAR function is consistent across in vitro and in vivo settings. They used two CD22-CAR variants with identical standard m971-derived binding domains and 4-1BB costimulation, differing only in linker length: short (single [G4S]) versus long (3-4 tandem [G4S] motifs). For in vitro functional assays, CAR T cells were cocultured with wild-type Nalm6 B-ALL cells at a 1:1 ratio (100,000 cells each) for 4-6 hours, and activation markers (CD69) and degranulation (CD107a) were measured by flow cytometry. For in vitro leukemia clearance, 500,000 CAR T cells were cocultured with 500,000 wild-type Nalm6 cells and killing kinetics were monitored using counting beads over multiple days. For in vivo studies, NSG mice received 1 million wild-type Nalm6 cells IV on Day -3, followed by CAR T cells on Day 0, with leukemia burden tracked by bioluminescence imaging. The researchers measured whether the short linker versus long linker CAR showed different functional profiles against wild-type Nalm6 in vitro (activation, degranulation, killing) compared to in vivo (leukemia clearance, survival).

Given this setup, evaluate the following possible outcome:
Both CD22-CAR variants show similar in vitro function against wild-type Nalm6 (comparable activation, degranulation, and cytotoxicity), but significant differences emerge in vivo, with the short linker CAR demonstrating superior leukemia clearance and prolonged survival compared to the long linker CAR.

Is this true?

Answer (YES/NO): NO